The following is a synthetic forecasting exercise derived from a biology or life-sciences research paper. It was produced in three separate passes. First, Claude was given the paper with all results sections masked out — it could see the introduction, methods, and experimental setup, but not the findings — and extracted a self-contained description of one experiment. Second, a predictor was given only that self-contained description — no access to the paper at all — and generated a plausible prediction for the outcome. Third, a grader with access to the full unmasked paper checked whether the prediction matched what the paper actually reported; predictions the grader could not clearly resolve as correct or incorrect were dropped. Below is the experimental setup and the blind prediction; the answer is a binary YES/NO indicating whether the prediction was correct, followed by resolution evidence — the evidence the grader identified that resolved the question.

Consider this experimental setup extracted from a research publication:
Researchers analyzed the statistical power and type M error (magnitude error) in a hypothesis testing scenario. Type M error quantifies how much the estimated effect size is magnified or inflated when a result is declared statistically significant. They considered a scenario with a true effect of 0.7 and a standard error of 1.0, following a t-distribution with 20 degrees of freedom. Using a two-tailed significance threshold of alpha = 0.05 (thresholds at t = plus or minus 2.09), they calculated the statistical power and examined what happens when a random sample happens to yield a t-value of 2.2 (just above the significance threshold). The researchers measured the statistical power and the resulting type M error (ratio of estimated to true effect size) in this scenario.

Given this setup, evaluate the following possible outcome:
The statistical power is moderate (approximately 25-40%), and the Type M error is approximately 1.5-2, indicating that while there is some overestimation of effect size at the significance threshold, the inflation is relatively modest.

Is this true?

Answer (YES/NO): NO